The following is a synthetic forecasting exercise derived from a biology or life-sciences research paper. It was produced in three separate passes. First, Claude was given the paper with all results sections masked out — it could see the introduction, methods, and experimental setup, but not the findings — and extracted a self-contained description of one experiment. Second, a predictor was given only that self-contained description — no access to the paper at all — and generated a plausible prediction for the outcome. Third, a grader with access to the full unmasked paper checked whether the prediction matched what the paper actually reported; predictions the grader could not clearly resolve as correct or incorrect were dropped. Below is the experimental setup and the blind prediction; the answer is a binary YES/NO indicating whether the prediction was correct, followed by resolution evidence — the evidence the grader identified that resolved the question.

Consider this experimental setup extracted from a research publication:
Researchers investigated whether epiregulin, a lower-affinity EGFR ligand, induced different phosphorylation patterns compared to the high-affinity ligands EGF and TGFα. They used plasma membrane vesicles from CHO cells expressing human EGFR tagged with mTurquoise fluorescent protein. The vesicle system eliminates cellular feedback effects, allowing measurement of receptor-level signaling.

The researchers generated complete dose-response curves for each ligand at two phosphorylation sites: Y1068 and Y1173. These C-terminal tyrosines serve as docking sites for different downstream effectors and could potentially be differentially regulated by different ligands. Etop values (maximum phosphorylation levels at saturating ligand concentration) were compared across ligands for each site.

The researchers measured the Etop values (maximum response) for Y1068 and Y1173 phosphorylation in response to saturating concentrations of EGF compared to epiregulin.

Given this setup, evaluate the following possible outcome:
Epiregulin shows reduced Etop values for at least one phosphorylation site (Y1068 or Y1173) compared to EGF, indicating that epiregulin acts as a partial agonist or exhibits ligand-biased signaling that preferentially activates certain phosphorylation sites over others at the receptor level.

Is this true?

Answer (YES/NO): YES